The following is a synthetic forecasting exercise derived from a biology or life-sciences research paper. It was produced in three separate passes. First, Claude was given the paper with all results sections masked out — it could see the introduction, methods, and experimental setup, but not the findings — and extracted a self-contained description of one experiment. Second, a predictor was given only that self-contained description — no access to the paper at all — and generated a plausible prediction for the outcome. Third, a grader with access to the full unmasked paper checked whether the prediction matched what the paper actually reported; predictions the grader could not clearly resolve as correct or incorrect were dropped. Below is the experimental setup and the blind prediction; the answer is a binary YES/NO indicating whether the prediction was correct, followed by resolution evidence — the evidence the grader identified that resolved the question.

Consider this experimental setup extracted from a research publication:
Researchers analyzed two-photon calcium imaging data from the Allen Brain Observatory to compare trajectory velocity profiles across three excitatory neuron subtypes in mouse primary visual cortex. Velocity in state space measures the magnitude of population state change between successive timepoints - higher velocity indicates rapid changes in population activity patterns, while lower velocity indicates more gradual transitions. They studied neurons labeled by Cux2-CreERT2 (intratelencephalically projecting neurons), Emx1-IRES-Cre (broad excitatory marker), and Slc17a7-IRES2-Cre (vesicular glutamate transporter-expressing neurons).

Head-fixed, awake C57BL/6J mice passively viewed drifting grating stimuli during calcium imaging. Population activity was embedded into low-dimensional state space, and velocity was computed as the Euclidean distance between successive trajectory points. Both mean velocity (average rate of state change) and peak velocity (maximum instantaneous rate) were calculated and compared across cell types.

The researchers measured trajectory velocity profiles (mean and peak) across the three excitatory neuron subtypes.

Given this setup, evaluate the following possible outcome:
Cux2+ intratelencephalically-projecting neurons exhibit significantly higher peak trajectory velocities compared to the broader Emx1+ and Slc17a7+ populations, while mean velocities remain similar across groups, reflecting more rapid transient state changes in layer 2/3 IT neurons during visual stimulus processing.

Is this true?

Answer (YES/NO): NO